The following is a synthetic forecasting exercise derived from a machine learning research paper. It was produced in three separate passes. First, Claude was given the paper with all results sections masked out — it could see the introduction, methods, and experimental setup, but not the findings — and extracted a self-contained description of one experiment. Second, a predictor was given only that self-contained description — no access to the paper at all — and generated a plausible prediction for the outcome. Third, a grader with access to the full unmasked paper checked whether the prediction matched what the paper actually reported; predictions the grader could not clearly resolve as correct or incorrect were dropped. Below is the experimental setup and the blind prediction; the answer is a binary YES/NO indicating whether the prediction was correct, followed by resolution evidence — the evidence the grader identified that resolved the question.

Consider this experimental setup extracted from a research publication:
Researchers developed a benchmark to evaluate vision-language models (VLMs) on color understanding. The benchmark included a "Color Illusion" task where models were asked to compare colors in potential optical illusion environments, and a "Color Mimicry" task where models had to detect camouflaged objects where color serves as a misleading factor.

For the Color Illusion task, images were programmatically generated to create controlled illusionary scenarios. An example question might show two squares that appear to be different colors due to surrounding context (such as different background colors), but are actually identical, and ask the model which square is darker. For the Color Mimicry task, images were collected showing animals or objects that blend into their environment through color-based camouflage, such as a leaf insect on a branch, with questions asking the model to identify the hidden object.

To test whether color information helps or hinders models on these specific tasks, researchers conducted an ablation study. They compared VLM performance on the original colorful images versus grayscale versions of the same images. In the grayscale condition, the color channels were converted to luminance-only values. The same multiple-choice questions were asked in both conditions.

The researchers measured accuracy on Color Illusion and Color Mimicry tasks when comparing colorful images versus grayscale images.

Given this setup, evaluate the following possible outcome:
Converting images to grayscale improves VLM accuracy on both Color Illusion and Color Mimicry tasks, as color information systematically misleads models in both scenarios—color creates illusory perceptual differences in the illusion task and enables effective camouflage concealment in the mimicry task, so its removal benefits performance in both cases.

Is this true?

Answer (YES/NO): YES